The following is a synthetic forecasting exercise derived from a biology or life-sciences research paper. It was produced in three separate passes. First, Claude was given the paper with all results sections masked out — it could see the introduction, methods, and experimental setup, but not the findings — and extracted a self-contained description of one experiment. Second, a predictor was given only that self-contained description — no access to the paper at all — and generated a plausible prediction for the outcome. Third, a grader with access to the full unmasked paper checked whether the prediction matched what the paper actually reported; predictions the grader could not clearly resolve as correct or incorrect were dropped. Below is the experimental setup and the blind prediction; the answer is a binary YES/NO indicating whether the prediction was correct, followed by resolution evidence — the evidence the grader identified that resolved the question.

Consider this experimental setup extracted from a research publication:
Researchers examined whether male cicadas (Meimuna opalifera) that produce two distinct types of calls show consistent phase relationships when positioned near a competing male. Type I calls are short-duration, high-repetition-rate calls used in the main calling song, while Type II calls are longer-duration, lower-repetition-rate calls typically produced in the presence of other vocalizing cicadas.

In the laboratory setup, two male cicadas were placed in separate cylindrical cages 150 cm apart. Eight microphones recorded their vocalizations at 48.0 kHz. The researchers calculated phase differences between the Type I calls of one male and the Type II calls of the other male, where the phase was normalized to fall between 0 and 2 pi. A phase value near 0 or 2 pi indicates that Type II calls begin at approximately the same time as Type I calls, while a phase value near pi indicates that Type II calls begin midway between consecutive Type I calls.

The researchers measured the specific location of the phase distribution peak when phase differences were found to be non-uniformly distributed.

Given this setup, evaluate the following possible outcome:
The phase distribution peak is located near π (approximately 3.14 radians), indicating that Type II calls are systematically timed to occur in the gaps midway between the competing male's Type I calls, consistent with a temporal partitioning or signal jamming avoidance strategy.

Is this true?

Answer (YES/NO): NO